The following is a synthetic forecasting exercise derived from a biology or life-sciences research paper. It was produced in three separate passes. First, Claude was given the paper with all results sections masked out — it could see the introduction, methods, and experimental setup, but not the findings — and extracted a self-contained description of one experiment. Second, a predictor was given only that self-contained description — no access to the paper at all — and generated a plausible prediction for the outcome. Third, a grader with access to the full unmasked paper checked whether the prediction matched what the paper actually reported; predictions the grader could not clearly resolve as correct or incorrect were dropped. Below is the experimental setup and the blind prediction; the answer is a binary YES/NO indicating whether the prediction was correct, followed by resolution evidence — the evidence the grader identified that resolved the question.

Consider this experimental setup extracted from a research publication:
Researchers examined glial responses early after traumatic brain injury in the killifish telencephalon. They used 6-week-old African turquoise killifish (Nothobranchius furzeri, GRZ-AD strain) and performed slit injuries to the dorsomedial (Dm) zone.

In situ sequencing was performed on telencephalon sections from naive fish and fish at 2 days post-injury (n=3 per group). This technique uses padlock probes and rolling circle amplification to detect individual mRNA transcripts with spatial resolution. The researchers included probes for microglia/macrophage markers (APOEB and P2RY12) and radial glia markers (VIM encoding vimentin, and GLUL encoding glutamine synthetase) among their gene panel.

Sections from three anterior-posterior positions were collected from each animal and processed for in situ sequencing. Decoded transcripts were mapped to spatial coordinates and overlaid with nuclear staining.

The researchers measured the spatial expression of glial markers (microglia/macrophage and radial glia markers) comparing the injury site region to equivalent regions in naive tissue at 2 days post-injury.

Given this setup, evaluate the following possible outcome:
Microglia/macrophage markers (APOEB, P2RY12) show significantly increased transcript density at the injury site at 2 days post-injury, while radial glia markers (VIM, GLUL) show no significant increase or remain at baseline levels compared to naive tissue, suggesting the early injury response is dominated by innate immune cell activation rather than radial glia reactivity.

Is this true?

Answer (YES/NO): NO